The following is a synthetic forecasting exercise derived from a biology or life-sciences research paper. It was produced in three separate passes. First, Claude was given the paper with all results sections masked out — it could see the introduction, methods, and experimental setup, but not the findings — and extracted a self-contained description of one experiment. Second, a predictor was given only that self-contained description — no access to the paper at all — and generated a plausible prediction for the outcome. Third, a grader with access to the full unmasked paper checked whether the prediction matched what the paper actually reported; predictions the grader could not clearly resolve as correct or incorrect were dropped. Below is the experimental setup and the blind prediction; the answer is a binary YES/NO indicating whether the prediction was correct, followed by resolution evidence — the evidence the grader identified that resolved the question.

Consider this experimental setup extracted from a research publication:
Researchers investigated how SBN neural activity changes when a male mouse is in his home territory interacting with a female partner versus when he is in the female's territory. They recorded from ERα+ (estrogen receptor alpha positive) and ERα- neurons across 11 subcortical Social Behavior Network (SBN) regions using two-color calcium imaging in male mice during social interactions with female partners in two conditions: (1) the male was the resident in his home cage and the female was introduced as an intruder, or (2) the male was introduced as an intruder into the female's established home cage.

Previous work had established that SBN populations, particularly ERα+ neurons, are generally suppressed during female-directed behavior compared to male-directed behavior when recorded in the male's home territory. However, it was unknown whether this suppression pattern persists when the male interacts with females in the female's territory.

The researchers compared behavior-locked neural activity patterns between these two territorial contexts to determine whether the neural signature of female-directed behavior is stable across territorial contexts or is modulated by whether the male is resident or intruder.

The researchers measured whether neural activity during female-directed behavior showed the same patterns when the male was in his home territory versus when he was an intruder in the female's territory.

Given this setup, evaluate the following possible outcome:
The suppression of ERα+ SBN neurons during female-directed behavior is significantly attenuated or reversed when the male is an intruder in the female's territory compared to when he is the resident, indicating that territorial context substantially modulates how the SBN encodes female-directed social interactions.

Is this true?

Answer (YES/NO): NO